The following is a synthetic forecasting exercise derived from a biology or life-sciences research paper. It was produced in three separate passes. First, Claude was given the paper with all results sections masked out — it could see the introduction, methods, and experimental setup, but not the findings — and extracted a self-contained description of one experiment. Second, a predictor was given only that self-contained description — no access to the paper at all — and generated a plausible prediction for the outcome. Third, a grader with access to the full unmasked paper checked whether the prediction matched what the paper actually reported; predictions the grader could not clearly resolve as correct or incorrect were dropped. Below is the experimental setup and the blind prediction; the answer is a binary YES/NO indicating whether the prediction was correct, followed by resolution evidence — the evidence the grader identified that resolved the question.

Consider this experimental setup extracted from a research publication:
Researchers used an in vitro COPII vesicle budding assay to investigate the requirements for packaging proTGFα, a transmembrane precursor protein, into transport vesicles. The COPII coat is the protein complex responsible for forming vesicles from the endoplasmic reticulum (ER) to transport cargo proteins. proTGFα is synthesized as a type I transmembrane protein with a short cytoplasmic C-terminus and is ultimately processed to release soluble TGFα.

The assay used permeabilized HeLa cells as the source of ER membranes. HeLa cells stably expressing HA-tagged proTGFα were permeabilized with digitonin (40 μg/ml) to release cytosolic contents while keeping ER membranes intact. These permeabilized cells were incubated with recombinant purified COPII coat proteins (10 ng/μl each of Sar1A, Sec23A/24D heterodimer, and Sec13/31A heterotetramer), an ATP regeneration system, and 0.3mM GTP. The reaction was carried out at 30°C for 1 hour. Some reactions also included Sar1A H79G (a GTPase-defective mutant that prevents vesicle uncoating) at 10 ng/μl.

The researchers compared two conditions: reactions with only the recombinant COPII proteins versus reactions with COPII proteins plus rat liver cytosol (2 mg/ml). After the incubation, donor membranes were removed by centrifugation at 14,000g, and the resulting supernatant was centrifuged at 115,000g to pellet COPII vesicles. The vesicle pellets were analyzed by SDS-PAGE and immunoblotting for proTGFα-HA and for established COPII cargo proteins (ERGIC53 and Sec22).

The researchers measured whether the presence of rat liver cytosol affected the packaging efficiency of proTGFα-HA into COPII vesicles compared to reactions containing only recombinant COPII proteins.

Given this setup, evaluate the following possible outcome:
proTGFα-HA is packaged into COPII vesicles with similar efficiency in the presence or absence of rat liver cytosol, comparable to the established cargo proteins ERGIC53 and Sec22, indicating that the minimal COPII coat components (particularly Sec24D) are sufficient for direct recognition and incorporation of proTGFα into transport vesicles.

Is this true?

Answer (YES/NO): NO